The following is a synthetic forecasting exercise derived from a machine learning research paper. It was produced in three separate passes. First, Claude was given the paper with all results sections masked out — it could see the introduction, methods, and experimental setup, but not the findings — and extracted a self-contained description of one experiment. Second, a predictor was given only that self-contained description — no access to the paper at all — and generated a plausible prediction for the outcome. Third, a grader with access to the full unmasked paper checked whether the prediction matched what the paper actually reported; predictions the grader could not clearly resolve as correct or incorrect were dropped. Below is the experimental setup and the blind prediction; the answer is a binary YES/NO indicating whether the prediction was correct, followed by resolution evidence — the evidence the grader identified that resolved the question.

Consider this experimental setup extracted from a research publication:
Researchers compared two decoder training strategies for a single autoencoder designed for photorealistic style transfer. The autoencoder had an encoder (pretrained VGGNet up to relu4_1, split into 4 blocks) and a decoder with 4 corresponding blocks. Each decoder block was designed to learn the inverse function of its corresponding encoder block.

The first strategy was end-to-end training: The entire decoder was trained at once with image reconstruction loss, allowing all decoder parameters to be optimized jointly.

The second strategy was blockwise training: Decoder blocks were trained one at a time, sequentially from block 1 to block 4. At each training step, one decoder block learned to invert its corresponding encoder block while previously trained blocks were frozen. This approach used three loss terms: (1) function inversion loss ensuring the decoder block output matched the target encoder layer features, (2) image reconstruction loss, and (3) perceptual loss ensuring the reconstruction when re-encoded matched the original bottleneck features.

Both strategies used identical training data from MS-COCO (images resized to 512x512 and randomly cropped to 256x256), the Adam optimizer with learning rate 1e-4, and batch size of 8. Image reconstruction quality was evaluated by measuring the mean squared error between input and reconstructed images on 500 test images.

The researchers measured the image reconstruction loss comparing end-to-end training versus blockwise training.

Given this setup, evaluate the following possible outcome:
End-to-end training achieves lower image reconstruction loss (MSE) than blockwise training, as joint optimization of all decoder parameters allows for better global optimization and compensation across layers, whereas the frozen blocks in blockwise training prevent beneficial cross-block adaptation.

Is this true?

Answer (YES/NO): NO